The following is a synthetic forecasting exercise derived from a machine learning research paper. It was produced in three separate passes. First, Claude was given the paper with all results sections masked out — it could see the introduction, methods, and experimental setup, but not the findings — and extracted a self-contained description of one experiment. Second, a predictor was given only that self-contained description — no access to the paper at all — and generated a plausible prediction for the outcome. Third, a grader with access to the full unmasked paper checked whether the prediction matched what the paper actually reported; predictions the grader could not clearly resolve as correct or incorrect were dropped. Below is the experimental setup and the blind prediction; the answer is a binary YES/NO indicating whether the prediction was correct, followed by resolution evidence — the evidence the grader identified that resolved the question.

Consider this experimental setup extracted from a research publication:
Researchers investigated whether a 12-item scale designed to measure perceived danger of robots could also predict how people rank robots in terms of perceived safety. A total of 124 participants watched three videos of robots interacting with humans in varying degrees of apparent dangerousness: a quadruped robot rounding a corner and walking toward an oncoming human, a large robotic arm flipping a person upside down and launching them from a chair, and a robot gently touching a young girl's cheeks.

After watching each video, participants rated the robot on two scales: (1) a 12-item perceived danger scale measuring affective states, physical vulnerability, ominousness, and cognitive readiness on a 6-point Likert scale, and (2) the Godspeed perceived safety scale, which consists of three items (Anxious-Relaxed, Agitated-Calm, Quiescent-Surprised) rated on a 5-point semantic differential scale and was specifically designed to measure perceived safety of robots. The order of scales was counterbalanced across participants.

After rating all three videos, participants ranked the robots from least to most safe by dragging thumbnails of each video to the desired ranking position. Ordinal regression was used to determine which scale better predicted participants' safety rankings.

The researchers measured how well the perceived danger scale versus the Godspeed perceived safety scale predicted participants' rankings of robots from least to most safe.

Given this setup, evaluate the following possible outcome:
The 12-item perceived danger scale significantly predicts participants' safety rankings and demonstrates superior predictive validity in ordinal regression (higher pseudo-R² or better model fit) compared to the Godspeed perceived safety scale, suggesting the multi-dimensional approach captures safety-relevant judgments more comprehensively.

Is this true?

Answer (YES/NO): YES